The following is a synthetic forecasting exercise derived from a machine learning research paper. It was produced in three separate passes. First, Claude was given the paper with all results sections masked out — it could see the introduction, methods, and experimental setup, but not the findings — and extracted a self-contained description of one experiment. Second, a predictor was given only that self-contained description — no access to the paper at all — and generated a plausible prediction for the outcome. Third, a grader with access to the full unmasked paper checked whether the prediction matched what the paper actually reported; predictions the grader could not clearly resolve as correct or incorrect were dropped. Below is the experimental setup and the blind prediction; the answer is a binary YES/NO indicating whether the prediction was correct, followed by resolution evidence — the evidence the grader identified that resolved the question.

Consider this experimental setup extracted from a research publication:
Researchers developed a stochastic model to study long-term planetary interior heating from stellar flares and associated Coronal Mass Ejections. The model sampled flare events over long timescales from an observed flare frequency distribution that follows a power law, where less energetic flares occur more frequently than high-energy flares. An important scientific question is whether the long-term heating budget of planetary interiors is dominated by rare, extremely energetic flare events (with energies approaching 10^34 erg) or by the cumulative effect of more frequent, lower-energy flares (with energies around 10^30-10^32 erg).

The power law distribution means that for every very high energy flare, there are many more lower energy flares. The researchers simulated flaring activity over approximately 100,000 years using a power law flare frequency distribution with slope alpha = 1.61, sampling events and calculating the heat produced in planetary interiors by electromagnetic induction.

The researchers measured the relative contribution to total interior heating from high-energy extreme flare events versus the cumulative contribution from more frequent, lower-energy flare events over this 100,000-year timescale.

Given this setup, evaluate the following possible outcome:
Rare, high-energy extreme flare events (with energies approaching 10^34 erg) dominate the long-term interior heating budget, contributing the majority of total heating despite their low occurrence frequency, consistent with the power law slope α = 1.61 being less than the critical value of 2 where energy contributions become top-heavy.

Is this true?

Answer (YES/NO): NO